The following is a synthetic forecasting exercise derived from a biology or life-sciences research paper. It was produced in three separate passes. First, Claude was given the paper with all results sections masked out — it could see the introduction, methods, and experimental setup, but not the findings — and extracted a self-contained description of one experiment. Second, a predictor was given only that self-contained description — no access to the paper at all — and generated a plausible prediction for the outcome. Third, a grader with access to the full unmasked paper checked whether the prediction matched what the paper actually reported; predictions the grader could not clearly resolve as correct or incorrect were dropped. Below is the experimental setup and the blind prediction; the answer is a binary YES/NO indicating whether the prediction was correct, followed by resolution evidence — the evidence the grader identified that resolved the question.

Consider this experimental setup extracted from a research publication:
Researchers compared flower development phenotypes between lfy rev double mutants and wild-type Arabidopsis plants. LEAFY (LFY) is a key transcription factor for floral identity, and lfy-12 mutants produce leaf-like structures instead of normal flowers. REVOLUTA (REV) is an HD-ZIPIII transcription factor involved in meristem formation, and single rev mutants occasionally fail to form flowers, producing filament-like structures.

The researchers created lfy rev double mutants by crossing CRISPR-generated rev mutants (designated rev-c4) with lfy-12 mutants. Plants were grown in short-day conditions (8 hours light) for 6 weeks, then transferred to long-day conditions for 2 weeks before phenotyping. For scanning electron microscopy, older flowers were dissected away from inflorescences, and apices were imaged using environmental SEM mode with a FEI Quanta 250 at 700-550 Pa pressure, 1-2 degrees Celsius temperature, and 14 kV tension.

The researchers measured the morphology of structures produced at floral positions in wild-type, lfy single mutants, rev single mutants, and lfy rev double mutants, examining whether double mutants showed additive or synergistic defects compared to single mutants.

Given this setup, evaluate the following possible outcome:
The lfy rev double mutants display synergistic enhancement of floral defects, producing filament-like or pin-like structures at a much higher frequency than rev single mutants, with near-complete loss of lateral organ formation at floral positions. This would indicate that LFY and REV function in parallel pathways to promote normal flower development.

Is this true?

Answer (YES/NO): YES